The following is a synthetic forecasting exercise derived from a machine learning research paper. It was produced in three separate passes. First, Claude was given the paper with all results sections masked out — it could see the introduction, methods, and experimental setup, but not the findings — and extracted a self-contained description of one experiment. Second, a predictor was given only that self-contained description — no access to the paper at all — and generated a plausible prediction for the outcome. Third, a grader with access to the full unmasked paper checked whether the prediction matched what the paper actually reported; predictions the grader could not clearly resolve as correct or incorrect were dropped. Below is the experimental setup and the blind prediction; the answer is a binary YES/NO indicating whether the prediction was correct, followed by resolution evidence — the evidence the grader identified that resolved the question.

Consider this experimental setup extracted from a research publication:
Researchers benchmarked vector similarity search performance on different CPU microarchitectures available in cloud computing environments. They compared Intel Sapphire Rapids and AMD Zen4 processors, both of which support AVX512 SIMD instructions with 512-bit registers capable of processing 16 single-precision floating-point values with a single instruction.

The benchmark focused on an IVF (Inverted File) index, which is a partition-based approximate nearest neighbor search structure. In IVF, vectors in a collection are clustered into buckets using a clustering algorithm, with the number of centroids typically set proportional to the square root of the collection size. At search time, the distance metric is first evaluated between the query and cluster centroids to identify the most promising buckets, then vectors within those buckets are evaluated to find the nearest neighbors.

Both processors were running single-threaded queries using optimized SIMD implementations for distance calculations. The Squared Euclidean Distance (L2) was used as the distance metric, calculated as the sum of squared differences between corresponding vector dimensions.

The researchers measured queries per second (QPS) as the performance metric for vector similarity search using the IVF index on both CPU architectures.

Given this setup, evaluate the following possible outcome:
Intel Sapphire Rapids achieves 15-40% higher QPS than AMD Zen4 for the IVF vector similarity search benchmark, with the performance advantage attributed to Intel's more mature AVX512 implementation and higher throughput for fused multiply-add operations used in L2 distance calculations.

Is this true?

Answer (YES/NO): NO